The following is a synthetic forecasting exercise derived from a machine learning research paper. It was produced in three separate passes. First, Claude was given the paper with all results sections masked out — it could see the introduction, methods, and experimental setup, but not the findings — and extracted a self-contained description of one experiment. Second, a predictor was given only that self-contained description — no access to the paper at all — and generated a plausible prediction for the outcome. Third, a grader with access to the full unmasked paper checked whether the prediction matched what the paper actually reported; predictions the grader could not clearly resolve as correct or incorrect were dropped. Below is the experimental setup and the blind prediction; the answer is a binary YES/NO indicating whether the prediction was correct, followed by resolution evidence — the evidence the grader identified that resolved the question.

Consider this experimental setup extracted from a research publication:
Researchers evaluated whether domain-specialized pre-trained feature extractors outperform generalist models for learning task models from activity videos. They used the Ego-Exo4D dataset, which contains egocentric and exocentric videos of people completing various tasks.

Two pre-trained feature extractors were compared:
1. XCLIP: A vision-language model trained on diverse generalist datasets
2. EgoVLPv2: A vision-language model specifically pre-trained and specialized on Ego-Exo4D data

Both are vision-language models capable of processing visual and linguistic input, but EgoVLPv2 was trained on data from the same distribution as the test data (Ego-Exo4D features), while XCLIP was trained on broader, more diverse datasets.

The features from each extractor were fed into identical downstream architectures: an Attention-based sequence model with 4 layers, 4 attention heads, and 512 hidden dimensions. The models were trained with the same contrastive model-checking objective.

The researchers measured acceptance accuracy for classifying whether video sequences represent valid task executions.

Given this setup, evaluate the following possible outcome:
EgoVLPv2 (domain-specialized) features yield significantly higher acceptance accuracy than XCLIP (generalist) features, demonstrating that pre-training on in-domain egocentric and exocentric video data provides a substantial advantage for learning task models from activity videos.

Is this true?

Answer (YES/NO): YES